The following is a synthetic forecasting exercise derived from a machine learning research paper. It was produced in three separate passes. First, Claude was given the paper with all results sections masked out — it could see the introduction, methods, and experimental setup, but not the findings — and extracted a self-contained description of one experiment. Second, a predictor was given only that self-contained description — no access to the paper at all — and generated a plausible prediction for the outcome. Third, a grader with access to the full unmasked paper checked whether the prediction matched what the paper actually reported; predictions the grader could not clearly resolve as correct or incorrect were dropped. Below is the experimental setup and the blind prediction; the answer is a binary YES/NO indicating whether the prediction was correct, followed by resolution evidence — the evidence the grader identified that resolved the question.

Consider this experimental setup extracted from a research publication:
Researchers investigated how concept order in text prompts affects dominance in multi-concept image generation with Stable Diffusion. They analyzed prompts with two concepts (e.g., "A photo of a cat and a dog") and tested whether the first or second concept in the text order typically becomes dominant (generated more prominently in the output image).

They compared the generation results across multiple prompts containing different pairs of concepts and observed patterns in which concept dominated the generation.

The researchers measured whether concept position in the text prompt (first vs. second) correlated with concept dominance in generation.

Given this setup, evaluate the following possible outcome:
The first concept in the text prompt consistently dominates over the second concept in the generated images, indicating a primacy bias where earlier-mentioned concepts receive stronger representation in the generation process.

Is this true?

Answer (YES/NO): YES